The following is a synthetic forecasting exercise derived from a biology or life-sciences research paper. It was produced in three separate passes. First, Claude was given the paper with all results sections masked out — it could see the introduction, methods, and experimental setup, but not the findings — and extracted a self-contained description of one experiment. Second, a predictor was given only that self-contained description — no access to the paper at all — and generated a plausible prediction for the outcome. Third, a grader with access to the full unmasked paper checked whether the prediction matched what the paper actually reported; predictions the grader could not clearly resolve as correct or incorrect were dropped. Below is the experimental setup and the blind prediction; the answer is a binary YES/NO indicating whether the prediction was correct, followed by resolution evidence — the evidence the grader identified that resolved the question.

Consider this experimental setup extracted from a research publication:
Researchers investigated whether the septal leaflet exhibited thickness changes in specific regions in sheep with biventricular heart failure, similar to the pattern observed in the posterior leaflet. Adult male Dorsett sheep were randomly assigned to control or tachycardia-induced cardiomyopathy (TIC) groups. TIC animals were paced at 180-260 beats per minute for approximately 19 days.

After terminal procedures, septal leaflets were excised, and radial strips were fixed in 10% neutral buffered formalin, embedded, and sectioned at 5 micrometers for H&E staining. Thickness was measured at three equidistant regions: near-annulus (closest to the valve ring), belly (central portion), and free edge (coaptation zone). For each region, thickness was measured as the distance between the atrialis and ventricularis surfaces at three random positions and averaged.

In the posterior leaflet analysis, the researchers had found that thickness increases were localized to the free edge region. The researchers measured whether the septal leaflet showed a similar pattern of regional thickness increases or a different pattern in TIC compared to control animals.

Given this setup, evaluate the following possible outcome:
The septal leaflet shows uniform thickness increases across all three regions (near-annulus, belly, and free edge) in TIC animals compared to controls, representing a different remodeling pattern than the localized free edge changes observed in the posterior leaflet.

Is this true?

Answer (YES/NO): NO